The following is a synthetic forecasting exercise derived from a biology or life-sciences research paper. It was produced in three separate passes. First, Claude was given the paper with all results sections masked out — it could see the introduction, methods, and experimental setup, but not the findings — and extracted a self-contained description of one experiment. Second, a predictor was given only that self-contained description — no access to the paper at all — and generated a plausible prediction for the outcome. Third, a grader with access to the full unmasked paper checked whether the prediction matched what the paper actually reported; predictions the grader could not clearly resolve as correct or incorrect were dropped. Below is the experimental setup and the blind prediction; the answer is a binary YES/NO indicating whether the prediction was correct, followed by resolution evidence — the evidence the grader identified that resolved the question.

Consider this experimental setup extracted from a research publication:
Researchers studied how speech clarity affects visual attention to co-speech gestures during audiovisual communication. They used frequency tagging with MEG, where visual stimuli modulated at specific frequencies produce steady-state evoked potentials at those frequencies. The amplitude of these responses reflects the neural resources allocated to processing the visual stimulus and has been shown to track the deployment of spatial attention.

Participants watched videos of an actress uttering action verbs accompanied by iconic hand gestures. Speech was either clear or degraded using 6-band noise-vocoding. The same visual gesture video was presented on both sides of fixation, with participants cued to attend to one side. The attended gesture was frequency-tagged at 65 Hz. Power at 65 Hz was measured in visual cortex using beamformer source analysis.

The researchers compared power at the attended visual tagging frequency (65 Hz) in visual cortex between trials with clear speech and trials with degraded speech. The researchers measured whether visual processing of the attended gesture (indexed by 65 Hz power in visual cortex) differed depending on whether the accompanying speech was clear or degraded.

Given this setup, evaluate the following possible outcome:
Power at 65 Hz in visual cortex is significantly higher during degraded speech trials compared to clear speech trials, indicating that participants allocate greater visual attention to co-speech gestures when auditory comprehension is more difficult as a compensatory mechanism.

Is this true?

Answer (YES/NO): YES